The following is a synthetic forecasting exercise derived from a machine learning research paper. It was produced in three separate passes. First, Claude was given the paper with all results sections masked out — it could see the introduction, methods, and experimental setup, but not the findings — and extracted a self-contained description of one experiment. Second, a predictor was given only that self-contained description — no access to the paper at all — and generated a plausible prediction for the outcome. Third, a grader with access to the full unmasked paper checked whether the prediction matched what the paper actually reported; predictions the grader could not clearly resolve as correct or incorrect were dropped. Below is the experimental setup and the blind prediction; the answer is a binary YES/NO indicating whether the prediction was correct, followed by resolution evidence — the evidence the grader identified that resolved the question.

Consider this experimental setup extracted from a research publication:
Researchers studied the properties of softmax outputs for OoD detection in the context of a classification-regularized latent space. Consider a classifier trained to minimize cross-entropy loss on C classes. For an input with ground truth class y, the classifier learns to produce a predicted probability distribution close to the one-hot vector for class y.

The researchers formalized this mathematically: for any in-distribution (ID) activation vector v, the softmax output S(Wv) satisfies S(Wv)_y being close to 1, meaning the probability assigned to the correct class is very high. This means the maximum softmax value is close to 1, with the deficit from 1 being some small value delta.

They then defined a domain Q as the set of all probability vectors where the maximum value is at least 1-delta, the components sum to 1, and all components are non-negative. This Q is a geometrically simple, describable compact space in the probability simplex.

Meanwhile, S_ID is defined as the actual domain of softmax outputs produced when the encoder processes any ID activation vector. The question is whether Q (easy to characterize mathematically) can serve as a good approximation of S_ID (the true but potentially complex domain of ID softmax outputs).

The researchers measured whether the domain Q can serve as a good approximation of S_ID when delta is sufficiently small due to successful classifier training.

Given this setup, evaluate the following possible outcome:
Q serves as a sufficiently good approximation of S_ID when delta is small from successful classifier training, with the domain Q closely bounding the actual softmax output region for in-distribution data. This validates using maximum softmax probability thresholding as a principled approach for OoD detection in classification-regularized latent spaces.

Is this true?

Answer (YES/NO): YES